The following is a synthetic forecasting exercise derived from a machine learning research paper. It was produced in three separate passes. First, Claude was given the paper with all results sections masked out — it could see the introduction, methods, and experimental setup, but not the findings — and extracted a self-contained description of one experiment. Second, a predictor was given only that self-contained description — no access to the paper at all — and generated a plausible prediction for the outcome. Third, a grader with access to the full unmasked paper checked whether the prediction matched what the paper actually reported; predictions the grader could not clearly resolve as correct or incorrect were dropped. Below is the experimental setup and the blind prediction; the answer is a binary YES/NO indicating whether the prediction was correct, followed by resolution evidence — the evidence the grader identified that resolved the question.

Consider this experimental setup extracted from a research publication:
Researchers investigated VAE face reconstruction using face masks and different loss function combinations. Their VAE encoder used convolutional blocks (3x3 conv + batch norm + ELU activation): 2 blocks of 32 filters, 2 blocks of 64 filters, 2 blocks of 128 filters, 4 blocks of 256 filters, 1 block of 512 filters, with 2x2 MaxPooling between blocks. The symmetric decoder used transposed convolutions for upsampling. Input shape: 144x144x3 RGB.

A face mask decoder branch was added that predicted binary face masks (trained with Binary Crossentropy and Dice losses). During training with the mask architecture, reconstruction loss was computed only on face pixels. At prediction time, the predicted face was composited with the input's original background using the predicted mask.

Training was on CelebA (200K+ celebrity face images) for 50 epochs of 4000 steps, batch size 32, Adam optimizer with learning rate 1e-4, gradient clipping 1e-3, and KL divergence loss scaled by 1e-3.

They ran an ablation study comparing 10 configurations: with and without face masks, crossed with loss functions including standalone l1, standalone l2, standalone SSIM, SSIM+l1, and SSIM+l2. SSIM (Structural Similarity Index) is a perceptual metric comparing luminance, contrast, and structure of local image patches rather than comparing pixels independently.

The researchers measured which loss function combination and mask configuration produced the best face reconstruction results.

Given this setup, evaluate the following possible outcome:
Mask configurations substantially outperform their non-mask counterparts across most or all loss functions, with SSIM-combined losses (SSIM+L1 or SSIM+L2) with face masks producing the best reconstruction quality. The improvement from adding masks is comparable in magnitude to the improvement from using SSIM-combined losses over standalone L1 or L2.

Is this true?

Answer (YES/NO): NO